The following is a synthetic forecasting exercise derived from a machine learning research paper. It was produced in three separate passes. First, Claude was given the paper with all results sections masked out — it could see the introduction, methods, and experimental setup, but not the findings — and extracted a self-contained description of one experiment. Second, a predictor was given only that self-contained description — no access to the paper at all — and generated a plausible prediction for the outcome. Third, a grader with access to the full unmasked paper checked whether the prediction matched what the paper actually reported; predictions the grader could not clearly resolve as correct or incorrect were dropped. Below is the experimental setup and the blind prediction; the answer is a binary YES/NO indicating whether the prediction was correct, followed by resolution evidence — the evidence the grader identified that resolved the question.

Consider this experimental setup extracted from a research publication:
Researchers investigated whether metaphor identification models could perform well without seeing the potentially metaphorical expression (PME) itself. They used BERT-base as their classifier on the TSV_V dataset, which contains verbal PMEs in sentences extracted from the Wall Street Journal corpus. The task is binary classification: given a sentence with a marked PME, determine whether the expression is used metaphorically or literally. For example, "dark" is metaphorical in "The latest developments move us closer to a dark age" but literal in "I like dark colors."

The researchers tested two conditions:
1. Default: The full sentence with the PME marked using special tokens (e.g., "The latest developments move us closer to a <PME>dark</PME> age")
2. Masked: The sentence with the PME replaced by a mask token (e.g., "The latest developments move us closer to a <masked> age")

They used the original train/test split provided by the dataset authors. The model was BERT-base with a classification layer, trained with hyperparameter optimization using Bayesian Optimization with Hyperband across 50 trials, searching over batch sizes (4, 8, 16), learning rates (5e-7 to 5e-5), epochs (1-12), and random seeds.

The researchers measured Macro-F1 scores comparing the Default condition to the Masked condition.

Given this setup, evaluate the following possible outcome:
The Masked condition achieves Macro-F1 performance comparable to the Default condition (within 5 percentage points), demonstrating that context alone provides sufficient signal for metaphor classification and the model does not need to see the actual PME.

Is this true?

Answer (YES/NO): YES